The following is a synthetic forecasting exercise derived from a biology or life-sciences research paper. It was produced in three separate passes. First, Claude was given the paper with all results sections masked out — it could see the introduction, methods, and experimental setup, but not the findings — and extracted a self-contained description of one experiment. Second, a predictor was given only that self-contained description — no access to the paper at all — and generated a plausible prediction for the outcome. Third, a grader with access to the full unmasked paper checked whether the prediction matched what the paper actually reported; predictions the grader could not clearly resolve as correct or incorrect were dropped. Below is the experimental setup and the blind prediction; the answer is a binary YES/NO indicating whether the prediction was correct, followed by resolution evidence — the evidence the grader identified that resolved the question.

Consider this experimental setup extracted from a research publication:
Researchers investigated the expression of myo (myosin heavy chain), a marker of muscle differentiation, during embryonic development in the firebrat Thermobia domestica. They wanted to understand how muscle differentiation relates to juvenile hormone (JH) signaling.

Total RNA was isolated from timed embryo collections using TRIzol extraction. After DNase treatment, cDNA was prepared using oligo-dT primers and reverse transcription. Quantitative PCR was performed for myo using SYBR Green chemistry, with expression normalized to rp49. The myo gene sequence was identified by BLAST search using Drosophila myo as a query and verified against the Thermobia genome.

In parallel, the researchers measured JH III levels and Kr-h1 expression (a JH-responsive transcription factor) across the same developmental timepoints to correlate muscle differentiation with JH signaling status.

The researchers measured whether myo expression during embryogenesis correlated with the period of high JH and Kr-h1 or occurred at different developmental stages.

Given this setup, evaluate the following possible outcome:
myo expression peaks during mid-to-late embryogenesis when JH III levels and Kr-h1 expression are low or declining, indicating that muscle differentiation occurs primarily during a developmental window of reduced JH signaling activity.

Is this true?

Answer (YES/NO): YES